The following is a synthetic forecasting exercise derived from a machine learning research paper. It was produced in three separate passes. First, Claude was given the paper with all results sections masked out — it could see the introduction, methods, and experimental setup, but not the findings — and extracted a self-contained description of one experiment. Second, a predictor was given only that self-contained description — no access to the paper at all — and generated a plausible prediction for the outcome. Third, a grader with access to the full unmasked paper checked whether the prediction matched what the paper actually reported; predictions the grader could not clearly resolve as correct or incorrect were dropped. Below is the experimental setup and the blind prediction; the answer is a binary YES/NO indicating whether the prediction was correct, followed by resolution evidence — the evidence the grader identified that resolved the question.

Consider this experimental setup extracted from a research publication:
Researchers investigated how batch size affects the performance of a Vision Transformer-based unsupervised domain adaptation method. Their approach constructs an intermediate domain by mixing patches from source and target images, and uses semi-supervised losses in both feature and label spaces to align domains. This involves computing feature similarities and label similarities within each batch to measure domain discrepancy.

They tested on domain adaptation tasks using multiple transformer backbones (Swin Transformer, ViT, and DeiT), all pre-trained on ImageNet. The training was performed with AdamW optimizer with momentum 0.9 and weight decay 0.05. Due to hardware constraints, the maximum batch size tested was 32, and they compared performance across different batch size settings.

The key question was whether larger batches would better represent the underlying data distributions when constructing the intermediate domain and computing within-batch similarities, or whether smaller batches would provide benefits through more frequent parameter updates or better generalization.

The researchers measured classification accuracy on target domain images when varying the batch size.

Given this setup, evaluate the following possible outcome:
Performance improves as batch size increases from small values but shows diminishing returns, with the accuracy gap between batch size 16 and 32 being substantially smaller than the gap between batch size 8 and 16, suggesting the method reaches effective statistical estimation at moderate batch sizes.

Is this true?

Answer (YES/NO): NO